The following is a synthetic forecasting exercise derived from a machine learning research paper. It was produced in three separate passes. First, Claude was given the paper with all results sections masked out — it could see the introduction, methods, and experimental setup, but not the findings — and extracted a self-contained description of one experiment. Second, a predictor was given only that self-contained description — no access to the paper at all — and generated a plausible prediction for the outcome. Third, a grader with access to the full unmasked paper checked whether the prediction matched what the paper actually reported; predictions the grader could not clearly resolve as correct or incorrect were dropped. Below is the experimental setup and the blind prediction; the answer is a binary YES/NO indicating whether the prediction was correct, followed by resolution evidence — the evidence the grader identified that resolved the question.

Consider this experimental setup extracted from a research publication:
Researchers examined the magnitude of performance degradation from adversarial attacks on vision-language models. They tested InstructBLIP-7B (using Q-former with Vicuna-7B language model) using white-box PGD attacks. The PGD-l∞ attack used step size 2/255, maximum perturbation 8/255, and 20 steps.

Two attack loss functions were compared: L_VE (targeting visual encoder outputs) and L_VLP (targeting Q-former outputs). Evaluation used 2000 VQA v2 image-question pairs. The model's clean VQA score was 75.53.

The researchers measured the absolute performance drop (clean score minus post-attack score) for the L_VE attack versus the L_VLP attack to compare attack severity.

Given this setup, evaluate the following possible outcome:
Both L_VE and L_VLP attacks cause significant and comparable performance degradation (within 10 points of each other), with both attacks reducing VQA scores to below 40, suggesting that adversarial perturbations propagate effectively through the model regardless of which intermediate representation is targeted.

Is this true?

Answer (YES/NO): NO